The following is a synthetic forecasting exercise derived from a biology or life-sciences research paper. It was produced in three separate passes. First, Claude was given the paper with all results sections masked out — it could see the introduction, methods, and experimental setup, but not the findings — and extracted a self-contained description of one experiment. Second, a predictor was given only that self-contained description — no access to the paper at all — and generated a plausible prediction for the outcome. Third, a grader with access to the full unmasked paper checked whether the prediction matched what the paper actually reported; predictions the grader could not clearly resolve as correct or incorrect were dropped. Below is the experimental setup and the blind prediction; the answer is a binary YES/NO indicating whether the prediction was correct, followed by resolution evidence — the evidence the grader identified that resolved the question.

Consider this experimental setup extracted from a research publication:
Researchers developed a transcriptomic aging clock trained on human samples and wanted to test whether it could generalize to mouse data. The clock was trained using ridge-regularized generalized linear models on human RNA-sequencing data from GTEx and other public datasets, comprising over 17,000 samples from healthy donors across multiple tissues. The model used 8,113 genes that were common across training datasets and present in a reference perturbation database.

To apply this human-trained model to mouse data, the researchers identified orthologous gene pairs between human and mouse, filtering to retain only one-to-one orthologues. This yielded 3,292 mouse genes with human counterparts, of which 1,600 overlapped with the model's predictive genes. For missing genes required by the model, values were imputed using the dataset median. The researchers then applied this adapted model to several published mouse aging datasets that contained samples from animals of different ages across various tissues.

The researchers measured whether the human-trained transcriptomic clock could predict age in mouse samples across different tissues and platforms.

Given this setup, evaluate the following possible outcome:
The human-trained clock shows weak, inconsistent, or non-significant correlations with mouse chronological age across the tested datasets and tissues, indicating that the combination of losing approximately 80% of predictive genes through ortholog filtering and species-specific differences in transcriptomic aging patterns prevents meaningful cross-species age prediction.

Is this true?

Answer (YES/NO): NO